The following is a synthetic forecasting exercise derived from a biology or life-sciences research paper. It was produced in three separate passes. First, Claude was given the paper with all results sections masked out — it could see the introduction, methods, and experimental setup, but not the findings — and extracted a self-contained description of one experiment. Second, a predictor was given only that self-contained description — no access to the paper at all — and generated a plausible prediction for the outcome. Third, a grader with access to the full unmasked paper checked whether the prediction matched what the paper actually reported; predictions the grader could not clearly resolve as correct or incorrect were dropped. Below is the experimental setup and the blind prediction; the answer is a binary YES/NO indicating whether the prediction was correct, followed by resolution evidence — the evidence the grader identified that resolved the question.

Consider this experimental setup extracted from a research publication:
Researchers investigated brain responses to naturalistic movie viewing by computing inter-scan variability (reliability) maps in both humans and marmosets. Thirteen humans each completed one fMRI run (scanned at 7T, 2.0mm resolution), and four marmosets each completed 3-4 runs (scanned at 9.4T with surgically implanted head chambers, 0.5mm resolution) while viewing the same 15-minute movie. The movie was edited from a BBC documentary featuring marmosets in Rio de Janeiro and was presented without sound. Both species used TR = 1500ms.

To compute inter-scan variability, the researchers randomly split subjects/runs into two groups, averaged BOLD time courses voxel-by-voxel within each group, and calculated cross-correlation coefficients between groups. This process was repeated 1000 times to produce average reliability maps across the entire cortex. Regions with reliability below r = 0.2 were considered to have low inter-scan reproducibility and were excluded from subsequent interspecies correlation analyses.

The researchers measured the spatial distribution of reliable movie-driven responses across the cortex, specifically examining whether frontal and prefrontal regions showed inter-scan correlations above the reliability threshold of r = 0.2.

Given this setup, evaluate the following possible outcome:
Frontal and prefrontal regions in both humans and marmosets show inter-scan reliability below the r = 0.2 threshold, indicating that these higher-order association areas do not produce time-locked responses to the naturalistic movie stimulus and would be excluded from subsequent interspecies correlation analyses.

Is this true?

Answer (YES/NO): NO